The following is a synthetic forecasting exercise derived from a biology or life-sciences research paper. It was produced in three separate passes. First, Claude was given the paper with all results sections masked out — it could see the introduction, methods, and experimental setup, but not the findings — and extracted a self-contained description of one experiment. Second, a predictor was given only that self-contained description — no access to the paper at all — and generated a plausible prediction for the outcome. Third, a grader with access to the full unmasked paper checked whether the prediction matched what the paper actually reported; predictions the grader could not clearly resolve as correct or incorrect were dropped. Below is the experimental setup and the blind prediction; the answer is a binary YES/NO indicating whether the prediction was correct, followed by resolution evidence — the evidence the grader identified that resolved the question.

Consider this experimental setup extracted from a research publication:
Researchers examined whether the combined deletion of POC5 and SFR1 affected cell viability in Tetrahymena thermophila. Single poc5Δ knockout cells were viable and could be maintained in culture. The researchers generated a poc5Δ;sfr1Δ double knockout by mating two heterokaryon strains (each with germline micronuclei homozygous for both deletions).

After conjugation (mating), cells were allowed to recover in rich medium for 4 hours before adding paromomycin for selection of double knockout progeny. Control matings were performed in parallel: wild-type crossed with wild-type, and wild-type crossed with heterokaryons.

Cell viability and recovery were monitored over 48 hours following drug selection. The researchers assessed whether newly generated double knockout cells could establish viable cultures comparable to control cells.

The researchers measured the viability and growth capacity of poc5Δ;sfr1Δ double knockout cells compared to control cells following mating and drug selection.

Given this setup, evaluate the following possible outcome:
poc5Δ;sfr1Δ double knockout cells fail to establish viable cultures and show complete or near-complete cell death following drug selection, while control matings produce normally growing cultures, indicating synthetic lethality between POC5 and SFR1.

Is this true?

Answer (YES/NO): YES